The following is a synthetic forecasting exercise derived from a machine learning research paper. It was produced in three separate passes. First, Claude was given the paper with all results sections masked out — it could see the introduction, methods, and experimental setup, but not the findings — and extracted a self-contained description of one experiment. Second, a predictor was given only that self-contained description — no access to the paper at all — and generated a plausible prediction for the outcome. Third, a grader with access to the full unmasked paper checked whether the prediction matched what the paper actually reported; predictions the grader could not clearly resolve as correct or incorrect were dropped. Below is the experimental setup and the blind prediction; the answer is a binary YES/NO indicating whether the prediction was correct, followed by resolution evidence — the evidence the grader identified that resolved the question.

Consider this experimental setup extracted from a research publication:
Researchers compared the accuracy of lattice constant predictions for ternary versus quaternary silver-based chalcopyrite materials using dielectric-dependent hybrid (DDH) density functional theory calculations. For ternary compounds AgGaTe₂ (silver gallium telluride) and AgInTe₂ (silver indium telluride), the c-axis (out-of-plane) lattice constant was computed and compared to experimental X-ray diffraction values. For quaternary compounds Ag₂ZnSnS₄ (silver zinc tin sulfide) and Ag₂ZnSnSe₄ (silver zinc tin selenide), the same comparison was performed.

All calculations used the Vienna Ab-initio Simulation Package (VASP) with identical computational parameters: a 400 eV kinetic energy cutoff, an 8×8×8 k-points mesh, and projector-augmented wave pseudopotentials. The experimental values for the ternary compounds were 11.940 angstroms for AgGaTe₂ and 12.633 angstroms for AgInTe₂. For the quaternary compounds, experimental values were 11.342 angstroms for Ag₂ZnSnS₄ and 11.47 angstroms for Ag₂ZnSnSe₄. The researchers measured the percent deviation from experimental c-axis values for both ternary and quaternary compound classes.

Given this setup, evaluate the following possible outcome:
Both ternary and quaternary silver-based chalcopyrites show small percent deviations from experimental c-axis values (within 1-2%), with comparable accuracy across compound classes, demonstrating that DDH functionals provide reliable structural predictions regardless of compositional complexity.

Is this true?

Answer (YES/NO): NO